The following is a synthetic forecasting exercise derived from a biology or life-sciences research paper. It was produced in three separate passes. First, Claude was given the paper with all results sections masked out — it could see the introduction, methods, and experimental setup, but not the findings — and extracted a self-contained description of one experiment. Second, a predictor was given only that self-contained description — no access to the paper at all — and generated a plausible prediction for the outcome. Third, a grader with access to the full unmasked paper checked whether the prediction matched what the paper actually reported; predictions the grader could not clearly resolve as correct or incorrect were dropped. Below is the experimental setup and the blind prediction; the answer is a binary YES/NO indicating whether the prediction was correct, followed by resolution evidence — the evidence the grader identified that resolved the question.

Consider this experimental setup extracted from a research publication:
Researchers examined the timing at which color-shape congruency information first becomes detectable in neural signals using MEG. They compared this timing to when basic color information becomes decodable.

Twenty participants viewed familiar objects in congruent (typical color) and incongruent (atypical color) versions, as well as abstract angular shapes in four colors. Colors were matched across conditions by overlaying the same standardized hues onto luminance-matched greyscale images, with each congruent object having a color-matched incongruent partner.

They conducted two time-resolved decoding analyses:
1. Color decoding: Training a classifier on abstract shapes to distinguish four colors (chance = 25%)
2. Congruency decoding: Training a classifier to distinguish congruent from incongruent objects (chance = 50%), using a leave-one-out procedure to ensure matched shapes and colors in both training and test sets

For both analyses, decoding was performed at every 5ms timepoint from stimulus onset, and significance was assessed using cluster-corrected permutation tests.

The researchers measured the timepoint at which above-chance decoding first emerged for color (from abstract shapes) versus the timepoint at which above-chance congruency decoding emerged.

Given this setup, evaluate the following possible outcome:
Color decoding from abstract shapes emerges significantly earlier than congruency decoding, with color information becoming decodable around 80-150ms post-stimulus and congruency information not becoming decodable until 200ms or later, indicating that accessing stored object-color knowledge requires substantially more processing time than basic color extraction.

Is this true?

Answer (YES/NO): YES